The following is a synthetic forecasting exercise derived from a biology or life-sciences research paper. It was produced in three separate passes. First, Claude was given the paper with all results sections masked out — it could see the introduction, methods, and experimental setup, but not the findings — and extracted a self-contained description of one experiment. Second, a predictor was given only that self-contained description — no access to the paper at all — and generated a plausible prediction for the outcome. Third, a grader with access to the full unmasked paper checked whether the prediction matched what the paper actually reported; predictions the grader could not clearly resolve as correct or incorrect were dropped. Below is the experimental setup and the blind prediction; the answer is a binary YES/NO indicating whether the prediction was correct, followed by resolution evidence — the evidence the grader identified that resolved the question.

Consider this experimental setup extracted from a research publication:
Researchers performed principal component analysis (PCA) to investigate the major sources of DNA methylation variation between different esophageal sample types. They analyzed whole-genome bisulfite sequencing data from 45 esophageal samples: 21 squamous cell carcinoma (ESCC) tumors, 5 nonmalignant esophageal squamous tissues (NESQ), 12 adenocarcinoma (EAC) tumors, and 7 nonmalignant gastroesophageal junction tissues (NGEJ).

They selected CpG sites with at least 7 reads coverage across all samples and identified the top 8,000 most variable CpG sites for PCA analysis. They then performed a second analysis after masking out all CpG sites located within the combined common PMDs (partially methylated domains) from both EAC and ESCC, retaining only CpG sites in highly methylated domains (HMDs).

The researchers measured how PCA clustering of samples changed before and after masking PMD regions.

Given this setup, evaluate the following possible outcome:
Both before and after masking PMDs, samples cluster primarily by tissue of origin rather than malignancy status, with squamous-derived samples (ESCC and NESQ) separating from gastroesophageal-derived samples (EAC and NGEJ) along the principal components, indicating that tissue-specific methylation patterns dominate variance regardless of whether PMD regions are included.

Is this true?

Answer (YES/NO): NO